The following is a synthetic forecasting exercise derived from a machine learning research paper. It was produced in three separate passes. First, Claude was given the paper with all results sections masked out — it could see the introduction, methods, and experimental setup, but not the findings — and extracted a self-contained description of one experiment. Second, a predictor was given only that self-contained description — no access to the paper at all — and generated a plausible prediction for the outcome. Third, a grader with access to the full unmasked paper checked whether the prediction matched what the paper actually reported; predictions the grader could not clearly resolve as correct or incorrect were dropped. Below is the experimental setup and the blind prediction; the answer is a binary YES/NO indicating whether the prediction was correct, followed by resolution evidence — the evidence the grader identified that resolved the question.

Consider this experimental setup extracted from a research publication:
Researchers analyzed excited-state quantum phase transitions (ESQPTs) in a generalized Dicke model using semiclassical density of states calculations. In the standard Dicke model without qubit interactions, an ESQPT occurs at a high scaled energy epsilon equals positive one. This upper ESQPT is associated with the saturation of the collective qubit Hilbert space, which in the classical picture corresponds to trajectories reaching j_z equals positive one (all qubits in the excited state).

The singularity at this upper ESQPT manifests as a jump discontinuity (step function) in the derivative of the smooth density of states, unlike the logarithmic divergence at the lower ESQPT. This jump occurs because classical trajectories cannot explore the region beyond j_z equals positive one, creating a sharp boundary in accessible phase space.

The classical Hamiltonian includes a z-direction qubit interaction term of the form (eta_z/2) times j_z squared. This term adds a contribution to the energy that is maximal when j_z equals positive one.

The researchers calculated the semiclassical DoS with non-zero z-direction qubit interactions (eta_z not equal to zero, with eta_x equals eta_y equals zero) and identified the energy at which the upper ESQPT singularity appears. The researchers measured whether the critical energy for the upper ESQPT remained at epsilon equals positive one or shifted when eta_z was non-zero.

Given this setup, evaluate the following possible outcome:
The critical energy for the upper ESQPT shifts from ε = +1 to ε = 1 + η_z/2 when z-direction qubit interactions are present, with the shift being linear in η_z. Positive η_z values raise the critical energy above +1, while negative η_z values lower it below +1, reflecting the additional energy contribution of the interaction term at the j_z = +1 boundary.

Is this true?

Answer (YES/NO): YES